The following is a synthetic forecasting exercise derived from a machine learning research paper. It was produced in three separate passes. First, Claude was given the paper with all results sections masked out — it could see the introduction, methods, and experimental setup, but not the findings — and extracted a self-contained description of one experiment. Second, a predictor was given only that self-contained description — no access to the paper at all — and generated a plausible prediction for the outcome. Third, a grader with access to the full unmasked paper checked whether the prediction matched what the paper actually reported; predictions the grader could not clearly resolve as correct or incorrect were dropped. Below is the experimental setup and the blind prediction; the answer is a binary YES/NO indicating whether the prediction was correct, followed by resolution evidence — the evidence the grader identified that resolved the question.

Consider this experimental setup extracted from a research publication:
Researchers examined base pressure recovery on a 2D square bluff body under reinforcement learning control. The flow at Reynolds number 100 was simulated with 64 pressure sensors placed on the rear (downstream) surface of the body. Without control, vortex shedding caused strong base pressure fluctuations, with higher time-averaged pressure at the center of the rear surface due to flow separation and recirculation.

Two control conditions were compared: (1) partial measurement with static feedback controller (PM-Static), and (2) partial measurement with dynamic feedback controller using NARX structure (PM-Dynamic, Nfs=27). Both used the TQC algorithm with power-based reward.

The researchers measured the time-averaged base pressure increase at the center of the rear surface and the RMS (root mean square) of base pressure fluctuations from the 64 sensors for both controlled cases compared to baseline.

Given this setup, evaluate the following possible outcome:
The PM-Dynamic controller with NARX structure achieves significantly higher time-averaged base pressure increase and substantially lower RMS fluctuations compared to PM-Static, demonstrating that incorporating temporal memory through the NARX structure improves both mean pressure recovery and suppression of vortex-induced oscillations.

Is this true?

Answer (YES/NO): YES